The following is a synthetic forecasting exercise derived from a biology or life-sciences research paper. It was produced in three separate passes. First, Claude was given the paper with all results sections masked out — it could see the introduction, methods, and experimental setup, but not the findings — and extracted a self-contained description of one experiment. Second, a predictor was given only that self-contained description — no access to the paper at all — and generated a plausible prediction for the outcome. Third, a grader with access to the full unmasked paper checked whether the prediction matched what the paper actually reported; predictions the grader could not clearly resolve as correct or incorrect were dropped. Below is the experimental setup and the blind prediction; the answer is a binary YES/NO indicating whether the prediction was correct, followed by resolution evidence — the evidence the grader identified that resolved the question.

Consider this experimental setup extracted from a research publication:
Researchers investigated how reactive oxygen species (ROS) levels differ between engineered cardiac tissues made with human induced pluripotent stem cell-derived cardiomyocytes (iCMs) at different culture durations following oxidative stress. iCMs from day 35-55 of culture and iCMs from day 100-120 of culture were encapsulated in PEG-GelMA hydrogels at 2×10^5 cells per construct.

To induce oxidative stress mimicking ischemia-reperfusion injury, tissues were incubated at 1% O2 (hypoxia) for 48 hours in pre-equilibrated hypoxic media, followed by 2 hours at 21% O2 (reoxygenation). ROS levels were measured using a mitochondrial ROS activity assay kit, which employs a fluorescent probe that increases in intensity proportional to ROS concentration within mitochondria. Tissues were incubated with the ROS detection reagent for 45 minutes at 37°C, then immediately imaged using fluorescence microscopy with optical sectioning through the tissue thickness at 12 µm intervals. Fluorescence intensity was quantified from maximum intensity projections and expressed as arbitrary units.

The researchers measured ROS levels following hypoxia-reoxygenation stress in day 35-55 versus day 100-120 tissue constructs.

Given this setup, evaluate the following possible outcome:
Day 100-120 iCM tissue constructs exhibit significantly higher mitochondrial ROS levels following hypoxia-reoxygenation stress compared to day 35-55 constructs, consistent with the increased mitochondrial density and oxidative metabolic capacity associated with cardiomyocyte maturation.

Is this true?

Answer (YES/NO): NO